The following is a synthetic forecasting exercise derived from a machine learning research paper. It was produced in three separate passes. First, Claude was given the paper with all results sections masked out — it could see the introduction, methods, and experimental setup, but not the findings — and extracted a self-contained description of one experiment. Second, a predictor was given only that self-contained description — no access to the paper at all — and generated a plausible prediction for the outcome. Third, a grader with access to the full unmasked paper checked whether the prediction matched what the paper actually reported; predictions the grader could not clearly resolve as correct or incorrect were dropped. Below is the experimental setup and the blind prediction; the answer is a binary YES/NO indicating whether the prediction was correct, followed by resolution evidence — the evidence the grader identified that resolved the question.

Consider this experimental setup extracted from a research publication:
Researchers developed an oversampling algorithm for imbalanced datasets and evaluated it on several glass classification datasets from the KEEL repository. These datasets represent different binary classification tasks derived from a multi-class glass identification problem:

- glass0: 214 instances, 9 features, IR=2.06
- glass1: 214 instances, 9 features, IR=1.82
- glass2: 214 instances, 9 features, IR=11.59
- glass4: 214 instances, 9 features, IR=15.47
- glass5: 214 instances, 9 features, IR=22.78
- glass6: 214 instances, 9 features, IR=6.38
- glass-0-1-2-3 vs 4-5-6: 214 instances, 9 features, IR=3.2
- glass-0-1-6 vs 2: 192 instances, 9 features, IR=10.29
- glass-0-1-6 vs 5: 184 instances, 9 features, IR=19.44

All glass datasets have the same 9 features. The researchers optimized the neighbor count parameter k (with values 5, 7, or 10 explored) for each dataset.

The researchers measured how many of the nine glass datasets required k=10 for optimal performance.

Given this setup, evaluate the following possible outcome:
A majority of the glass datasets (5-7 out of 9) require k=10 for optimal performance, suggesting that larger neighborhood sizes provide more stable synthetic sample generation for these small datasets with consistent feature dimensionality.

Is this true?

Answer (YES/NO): NO